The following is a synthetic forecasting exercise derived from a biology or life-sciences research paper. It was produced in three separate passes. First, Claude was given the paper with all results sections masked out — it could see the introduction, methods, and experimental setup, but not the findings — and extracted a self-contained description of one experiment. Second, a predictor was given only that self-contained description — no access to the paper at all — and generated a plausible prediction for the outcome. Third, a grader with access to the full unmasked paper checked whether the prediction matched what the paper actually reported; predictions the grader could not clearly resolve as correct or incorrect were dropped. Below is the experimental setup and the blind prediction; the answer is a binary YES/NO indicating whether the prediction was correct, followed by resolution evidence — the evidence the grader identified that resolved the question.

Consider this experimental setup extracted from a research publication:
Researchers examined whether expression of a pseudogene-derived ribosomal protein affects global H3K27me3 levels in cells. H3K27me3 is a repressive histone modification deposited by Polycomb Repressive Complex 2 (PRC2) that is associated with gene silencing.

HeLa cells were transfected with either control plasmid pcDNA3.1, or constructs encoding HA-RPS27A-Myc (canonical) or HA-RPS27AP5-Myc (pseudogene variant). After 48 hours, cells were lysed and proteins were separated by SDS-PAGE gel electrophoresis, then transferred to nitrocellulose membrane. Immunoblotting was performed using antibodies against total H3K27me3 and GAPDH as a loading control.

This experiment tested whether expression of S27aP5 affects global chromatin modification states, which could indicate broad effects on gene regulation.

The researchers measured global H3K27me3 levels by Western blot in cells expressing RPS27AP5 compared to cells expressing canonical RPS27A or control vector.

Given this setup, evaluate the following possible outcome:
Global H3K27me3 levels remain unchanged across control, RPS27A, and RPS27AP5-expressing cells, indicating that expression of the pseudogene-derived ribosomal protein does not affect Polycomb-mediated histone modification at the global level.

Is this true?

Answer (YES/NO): YES